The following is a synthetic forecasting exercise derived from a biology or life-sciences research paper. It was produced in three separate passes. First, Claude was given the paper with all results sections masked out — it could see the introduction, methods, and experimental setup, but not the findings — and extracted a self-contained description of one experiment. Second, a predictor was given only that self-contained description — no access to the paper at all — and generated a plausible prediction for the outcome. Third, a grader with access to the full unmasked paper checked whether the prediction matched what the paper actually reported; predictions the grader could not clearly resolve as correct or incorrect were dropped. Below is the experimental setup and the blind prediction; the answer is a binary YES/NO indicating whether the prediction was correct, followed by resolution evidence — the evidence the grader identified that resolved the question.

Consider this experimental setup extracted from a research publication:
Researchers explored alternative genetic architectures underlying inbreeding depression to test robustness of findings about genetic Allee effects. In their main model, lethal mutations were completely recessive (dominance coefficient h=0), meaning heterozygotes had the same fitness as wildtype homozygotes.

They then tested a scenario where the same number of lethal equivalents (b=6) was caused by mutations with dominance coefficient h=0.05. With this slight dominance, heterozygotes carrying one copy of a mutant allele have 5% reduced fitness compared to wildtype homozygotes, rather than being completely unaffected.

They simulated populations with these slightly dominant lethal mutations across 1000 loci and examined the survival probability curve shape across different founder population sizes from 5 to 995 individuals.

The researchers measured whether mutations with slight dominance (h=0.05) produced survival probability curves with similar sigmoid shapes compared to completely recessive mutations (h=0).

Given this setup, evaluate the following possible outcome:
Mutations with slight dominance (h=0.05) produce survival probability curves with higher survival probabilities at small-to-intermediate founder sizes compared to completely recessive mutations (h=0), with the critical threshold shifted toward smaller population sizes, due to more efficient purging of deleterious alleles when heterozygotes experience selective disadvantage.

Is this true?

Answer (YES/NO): NO